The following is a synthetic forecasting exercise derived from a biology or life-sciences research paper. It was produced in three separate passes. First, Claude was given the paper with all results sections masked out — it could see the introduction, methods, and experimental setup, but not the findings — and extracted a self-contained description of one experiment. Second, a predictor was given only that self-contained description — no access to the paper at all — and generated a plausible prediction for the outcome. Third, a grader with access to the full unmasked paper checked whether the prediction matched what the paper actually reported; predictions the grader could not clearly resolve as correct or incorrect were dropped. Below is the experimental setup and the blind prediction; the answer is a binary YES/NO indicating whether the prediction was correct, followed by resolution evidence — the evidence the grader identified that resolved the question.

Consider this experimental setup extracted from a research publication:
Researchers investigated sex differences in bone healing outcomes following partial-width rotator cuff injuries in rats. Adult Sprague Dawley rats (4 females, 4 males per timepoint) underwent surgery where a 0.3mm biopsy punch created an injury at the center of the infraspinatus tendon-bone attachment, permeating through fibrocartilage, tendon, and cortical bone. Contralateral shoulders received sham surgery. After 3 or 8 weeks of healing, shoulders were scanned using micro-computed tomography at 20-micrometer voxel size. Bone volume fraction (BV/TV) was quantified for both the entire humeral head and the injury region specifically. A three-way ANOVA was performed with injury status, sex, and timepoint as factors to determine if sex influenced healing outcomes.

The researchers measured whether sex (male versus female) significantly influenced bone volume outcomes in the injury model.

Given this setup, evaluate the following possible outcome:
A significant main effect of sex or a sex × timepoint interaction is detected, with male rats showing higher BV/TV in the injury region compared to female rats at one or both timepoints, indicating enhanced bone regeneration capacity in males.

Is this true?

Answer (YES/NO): NO